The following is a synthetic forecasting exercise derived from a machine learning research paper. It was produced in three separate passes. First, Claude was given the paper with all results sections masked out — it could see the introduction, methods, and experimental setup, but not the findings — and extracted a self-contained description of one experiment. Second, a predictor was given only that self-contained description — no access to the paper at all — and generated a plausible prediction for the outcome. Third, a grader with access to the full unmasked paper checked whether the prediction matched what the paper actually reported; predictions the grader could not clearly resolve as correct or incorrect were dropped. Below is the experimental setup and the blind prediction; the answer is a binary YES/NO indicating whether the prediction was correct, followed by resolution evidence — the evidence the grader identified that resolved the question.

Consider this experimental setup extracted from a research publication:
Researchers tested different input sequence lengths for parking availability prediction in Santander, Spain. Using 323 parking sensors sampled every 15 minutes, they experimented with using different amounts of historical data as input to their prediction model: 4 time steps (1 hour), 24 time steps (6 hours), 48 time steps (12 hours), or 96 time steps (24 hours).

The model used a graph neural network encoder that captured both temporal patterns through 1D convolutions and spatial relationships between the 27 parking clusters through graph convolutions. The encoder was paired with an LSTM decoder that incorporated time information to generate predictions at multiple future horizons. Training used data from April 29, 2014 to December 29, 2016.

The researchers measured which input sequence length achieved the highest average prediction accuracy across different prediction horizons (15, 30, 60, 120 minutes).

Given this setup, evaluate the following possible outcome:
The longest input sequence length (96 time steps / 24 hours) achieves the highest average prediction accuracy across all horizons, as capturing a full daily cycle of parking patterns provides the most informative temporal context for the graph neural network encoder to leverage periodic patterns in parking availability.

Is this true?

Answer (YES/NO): NO